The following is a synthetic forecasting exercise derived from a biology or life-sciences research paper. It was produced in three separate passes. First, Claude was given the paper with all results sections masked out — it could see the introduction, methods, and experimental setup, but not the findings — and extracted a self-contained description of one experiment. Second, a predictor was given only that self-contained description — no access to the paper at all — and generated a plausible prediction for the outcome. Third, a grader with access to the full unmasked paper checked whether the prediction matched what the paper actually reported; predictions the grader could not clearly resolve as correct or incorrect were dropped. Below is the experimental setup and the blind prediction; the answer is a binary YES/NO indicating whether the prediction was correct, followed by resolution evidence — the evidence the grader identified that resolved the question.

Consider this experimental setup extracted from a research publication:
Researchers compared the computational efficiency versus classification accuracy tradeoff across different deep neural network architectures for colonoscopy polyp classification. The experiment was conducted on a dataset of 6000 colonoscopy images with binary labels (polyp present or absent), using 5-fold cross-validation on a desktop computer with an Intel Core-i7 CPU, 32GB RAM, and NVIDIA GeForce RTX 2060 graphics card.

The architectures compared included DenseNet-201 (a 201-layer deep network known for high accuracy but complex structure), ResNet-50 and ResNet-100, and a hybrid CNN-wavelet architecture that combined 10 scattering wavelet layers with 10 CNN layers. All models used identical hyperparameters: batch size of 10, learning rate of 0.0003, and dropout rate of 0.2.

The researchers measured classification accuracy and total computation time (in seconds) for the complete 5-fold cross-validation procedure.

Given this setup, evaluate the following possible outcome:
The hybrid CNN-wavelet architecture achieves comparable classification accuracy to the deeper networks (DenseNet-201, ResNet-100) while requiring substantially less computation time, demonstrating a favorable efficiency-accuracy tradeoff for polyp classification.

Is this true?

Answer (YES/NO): YES